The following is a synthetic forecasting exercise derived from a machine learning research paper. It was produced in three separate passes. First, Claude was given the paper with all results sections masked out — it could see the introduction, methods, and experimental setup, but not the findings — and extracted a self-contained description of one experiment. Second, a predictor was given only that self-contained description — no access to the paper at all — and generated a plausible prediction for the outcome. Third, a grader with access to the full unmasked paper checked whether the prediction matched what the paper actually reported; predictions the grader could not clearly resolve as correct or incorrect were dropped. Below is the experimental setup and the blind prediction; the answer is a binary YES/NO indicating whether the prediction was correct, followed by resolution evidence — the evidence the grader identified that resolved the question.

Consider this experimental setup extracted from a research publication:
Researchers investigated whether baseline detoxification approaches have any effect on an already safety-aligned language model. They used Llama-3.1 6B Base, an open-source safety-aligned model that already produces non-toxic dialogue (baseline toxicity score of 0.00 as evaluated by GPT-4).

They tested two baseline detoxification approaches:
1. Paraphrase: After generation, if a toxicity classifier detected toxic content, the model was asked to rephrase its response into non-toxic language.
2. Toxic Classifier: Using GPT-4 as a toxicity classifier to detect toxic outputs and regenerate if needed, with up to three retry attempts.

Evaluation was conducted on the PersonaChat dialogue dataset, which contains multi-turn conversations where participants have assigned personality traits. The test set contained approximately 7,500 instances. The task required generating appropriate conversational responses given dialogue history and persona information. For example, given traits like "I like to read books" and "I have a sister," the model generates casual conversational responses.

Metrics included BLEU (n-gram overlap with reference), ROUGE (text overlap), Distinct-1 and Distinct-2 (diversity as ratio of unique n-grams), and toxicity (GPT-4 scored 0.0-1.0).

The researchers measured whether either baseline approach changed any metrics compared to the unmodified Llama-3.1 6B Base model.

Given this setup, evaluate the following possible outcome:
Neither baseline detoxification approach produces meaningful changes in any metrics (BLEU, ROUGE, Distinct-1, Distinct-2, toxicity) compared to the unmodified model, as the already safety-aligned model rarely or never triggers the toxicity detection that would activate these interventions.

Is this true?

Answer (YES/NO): YES